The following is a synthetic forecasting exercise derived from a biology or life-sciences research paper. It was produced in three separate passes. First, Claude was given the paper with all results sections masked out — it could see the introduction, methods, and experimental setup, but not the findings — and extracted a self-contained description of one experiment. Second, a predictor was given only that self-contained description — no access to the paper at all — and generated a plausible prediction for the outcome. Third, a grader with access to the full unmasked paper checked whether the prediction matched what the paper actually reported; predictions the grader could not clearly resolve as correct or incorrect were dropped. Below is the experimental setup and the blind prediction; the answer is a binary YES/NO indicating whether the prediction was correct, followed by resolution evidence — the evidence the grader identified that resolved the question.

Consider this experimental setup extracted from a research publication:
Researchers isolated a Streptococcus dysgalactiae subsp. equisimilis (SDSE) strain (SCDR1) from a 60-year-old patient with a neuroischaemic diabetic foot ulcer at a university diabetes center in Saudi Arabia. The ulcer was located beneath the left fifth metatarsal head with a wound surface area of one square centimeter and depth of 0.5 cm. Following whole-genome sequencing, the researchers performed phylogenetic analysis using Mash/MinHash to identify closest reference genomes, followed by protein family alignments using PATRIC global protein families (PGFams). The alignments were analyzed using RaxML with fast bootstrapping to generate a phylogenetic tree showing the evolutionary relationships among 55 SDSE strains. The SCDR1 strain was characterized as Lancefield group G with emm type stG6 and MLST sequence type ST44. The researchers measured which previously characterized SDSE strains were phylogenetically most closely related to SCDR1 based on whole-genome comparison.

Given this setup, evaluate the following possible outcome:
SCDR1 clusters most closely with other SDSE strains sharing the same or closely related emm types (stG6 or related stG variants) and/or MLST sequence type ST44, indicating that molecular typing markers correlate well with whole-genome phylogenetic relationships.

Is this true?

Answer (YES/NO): NO